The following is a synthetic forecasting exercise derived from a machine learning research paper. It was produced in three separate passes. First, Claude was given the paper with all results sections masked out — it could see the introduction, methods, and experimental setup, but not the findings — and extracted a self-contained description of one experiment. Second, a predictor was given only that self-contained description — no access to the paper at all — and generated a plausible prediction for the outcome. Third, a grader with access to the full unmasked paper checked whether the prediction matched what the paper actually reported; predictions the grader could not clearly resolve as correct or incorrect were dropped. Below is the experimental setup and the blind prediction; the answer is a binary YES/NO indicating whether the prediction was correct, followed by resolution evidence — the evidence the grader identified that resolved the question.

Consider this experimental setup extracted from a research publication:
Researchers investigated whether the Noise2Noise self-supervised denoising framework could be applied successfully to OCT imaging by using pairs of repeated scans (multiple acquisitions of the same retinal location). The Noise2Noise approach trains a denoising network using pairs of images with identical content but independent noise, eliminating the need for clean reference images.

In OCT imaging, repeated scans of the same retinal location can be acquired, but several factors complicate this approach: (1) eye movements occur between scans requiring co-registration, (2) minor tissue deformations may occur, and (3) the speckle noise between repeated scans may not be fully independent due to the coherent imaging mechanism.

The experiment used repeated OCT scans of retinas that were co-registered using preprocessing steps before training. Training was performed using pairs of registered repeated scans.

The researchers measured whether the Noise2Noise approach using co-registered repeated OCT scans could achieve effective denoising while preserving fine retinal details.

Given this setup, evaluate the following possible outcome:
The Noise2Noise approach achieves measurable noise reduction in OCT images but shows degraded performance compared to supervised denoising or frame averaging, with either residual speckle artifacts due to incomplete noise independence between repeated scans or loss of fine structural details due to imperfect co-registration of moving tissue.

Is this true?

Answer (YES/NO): NO